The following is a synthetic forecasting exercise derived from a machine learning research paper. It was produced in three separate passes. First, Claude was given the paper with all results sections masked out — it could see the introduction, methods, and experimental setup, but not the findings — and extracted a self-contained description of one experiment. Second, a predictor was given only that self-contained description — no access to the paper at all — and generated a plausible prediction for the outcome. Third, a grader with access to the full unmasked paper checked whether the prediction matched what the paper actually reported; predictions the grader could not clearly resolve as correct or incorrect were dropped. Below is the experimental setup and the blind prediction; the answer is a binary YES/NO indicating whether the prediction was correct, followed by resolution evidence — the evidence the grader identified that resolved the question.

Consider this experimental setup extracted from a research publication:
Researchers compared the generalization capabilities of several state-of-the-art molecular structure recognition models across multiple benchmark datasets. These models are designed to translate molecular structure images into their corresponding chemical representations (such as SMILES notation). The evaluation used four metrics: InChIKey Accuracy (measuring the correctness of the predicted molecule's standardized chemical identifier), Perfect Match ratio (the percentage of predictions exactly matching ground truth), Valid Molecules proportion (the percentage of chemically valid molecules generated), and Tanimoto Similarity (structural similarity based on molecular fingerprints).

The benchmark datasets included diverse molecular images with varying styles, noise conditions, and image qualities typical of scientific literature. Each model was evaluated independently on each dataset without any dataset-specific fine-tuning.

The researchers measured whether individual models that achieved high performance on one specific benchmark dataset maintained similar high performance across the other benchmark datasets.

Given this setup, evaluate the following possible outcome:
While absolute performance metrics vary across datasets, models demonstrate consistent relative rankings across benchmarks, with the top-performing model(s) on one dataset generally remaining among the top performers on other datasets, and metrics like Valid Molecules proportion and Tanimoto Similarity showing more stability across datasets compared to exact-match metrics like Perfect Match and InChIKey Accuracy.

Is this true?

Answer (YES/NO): NO